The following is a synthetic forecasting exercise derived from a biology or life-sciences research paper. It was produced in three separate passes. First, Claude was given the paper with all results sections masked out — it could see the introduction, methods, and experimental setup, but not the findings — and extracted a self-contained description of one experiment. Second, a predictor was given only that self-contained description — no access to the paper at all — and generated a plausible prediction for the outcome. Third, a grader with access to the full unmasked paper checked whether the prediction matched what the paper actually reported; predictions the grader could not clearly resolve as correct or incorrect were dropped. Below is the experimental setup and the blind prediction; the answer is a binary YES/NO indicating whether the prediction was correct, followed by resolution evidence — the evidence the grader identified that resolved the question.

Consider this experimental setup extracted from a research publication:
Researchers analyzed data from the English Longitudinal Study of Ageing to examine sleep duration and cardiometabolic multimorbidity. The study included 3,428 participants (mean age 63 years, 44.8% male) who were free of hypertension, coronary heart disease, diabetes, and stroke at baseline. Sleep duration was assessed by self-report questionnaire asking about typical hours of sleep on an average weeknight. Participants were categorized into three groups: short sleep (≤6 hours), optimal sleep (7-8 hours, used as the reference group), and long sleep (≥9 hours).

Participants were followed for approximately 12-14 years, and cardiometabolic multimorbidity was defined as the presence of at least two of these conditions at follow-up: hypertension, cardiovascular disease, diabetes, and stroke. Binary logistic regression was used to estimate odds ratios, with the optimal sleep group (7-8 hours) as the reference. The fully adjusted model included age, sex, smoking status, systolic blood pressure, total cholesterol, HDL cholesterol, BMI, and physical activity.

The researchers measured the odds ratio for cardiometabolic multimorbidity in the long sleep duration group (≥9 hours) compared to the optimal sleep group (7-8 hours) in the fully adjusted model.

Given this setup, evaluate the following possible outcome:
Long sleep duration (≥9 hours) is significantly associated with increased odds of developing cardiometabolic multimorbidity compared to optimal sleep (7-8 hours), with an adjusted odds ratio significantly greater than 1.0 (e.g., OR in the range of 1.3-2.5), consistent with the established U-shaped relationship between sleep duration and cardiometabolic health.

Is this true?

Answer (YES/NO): NO